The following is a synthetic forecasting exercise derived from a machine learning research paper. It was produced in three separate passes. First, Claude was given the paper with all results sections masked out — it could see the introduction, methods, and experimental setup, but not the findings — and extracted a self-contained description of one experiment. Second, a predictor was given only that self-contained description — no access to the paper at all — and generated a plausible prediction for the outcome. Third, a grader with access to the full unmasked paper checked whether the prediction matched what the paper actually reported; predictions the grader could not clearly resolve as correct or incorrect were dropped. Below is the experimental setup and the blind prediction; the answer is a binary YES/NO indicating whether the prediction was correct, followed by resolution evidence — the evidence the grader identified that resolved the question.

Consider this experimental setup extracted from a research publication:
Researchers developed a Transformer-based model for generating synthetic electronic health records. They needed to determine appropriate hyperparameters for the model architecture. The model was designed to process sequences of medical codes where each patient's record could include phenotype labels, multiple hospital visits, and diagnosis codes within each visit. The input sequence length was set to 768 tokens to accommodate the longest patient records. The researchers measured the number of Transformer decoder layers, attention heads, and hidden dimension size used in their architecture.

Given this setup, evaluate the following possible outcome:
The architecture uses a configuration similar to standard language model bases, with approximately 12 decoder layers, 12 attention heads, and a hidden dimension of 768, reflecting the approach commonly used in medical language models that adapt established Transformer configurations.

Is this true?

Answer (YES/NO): NO